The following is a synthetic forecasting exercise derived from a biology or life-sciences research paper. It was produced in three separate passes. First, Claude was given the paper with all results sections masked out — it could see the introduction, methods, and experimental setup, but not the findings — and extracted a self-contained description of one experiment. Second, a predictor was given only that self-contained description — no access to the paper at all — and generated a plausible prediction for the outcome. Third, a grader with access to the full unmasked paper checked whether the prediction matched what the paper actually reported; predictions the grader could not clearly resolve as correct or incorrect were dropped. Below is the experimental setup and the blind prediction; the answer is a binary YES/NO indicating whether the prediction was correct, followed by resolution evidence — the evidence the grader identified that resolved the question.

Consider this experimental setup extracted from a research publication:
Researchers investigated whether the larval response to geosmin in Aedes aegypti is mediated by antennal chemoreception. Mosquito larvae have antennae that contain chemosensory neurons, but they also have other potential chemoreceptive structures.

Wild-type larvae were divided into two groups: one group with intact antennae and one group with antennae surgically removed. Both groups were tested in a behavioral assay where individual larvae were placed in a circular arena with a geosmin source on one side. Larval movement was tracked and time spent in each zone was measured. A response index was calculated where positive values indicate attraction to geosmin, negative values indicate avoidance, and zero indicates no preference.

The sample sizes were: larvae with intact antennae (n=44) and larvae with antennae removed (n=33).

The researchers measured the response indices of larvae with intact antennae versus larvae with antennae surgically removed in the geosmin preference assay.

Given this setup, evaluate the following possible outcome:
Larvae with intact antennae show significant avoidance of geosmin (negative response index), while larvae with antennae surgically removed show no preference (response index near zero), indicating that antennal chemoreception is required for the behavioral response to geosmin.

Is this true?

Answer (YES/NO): NO